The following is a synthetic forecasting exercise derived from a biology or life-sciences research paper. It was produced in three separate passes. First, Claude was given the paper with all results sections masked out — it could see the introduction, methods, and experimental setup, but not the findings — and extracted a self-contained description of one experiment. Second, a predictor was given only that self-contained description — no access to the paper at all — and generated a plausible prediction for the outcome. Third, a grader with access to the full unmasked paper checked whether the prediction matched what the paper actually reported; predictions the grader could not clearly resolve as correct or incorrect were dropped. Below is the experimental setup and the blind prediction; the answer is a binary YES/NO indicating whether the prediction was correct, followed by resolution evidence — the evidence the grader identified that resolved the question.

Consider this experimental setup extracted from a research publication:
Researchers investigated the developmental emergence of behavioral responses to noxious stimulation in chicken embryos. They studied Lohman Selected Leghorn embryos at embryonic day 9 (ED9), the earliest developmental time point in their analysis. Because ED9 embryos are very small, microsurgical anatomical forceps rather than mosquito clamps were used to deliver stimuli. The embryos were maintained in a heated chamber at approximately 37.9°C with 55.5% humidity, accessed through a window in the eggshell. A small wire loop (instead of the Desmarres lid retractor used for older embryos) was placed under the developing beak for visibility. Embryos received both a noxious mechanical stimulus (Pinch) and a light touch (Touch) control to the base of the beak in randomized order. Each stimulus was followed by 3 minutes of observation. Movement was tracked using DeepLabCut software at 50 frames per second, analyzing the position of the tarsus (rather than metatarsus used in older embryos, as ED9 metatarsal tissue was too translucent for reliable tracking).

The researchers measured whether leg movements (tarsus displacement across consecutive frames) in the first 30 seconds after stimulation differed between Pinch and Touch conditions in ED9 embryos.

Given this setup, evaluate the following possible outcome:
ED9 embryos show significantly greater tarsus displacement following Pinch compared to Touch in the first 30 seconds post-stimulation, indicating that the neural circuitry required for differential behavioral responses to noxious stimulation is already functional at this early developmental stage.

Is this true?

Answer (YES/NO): NO